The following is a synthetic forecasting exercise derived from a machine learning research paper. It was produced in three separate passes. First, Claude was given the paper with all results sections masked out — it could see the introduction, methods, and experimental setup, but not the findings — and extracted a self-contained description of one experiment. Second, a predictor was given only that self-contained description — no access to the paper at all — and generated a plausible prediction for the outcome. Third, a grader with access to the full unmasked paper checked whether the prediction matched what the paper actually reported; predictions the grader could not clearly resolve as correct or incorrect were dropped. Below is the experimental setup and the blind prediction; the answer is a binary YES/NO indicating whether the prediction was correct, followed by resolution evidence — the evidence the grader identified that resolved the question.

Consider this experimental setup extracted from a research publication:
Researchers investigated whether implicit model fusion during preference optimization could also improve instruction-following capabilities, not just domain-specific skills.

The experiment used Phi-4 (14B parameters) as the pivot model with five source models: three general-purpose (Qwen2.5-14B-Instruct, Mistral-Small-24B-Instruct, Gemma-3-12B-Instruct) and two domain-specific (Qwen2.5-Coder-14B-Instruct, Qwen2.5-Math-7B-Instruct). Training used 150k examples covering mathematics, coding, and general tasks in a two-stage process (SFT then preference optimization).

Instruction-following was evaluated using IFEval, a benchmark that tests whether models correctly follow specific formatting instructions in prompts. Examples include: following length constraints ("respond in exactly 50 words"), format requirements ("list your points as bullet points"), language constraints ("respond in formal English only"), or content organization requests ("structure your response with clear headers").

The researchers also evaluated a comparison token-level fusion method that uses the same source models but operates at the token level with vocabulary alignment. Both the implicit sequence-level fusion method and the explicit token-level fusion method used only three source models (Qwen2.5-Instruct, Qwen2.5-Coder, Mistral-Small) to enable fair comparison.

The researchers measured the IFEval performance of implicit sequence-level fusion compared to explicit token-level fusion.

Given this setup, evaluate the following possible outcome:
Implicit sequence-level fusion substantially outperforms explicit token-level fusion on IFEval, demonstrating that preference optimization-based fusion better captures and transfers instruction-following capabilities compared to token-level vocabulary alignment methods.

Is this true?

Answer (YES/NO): YES